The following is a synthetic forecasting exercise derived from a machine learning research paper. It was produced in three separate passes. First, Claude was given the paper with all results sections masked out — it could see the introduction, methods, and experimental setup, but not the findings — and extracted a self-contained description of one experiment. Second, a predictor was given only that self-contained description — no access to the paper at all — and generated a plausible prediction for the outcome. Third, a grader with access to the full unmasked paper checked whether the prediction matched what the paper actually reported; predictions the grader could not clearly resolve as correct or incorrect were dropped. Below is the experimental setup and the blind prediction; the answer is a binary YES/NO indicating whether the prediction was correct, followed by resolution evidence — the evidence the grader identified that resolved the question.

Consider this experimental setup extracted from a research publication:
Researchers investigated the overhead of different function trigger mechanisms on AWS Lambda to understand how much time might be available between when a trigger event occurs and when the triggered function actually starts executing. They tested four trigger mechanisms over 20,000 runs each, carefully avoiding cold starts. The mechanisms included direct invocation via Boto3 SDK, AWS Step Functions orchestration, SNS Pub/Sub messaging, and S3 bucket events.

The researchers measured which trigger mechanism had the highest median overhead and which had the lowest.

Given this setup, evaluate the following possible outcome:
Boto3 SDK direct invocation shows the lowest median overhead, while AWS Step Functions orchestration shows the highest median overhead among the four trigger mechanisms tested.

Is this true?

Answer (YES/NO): NO